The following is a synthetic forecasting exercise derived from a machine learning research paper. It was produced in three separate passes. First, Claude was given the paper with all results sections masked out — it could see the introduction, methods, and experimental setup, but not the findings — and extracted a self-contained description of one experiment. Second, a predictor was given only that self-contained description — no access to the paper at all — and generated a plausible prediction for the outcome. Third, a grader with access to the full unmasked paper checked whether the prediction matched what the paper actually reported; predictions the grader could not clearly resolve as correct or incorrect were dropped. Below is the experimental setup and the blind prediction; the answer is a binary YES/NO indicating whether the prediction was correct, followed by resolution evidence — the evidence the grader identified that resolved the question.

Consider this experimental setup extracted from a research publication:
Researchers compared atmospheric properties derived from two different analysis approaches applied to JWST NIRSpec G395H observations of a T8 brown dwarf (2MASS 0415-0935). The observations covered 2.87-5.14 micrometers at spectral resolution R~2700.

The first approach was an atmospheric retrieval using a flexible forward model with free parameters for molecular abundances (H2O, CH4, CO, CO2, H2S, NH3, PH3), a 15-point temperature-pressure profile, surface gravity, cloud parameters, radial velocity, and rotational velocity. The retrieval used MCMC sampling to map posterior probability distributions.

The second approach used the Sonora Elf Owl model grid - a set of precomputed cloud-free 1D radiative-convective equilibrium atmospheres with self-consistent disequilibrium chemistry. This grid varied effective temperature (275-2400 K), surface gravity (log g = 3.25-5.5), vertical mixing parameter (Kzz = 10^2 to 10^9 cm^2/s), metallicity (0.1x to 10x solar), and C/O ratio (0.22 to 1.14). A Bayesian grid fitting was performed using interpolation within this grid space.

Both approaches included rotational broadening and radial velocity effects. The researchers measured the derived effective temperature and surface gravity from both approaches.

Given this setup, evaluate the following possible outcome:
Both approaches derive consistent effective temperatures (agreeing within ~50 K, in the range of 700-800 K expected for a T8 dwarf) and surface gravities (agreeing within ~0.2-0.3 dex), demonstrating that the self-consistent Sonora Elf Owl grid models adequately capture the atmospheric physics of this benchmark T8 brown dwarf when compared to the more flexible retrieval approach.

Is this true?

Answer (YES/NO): NO